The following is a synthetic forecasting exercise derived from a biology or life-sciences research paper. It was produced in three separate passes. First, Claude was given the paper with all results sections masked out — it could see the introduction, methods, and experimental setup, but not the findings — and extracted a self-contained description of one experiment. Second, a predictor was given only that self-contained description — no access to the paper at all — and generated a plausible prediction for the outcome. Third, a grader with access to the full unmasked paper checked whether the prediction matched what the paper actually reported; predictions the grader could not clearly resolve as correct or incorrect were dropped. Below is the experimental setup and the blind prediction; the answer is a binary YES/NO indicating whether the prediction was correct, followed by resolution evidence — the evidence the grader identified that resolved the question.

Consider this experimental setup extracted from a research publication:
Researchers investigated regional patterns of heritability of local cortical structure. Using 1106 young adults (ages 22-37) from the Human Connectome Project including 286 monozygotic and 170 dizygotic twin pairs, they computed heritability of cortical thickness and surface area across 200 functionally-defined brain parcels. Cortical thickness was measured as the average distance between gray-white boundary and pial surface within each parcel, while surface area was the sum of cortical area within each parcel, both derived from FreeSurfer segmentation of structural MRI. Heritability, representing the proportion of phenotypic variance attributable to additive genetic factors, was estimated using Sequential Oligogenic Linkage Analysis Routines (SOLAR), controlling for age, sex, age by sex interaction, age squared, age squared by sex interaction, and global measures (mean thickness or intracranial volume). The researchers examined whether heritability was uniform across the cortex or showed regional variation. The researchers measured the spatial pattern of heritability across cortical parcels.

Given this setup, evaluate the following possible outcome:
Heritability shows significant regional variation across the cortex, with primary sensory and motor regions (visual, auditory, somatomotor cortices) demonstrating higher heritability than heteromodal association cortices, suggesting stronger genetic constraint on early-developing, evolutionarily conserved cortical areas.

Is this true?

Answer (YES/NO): YES